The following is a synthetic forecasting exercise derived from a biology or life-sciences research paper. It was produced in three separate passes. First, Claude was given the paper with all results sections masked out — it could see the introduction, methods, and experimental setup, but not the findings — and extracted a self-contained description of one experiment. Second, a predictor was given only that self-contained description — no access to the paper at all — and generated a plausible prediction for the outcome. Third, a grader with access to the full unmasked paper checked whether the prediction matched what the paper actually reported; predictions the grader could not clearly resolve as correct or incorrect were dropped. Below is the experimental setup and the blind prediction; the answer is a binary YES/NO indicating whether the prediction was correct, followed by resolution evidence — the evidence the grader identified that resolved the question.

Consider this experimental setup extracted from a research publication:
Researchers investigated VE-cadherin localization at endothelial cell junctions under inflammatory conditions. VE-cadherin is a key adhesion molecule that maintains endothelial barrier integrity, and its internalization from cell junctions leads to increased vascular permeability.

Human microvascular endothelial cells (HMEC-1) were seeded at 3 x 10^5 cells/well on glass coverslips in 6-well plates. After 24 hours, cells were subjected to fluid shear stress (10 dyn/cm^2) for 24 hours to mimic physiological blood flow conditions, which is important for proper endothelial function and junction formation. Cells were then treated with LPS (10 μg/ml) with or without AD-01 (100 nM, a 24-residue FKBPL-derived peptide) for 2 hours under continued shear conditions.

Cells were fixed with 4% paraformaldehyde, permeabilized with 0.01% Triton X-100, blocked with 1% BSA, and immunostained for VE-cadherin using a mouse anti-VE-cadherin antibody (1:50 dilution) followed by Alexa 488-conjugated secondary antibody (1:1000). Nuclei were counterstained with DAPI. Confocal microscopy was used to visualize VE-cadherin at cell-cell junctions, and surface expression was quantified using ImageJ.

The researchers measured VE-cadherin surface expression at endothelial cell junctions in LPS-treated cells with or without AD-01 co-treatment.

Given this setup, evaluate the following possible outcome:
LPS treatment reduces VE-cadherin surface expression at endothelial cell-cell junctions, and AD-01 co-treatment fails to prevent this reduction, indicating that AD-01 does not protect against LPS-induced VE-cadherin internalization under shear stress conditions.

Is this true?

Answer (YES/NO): NO